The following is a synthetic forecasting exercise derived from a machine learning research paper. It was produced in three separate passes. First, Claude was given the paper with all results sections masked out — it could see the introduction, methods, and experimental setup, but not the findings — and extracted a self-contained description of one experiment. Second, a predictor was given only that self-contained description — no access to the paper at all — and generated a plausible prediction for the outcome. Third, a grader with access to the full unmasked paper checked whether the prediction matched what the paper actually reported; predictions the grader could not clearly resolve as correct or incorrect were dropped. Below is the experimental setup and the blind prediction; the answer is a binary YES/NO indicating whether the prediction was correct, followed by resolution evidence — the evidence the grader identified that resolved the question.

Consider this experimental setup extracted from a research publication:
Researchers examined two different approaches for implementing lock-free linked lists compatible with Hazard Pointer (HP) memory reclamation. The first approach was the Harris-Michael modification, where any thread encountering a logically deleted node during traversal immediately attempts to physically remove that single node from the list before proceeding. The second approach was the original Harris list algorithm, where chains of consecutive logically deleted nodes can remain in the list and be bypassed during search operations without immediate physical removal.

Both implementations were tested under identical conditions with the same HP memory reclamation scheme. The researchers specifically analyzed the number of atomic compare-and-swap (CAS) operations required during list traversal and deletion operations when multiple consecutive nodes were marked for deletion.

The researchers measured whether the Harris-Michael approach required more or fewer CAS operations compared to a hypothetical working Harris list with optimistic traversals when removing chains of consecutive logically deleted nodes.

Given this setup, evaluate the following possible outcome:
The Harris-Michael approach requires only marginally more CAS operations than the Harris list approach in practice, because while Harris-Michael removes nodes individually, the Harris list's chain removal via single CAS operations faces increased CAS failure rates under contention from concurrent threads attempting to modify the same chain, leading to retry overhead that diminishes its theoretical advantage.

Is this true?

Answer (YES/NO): NO